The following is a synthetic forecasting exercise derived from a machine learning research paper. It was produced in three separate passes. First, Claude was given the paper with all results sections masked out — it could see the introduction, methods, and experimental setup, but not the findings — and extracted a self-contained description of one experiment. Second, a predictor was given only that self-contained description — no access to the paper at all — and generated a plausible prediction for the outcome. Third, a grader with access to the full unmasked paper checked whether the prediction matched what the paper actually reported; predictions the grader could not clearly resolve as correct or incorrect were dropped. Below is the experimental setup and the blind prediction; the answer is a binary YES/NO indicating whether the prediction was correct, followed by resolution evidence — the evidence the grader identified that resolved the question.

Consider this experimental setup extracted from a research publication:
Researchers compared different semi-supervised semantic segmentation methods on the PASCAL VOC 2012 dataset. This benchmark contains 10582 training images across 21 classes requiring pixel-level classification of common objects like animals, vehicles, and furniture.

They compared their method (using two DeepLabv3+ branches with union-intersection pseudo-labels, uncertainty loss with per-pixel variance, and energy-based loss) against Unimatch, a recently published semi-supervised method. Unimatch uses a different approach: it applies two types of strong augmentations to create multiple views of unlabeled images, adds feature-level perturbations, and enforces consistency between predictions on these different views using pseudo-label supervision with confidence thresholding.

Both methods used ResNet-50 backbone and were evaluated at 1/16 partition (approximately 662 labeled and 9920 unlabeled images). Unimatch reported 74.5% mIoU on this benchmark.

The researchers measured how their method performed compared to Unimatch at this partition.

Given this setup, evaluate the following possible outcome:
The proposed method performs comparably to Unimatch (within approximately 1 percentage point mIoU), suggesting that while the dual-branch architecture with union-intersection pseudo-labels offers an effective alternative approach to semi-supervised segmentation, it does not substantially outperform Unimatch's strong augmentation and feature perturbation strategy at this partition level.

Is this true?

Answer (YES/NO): NO